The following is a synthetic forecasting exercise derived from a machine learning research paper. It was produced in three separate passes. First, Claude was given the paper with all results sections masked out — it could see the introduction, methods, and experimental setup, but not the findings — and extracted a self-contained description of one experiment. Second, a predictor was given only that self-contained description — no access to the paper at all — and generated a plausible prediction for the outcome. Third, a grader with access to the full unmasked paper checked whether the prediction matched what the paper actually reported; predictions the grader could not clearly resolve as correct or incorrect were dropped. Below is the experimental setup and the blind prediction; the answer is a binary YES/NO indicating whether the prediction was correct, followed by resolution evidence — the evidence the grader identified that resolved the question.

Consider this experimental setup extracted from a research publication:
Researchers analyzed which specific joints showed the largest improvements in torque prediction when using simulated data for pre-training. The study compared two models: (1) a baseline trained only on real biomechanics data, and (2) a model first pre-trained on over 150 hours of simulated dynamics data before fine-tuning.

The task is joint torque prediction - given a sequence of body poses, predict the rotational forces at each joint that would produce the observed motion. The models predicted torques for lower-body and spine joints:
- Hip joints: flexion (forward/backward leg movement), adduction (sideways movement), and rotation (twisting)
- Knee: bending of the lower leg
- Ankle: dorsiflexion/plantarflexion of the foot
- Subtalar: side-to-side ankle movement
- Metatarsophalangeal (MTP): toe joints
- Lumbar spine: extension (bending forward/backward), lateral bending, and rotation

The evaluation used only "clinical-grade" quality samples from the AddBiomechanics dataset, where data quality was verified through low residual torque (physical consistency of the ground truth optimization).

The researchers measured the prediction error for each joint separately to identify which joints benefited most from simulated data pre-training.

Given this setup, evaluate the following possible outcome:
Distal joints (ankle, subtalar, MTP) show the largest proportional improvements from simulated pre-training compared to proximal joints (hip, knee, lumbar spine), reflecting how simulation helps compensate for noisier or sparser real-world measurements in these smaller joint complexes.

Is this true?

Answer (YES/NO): NO